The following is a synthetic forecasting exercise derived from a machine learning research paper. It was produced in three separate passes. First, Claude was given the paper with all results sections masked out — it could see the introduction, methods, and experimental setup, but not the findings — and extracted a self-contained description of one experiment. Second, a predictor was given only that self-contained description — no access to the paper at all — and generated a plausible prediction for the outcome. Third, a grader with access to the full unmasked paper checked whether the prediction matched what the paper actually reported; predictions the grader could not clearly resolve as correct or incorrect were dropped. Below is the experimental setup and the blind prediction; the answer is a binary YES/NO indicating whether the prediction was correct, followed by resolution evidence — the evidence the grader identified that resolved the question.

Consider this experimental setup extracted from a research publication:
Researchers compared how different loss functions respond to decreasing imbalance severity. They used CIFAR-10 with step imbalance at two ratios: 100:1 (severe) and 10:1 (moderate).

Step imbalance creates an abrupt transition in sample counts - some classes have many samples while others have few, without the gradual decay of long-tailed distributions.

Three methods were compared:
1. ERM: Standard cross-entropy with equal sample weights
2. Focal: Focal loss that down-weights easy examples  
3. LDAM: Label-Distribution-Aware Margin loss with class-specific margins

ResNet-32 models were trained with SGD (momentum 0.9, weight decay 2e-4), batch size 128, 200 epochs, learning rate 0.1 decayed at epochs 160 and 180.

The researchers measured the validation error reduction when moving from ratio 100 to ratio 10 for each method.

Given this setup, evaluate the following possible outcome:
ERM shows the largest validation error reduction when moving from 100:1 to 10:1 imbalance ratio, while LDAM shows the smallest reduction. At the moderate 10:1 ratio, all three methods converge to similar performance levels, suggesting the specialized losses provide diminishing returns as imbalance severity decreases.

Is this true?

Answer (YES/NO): NO